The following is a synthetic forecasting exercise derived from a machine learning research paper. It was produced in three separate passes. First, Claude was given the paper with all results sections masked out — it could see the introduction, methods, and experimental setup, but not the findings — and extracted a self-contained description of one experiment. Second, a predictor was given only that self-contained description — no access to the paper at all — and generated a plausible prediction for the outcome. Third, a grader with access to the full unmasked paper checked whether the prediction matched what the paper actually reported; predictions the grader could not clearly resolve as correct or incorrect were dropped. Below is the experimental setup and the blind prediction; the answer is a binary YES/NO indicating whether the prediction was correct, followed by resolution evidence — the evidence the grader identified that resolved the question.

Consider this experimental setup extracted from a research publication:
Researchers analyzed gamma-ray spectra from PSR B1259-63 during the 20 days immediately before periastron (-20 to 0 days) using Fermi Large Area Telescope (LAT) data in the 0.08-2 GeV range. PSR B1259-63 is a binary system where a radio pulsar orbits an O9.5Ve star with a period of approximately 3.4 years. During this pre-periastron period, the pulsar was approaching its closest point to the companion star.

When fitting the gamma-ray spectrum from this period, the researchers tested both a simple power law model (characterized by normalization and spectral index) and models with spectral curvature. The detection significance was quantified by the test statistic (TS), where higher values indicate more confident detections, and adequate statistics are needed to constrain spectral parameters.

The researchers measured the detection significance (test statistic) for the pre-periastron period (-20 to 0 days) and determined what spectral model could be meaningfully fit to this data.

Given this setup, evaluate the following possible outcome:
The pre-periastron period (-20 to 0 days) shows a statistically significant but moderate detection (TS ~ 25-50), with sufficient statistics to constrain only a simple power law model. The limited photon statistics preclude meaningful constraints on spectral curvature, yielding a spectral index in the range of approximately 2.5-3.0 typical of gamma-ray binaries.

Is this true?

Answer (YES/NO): NO